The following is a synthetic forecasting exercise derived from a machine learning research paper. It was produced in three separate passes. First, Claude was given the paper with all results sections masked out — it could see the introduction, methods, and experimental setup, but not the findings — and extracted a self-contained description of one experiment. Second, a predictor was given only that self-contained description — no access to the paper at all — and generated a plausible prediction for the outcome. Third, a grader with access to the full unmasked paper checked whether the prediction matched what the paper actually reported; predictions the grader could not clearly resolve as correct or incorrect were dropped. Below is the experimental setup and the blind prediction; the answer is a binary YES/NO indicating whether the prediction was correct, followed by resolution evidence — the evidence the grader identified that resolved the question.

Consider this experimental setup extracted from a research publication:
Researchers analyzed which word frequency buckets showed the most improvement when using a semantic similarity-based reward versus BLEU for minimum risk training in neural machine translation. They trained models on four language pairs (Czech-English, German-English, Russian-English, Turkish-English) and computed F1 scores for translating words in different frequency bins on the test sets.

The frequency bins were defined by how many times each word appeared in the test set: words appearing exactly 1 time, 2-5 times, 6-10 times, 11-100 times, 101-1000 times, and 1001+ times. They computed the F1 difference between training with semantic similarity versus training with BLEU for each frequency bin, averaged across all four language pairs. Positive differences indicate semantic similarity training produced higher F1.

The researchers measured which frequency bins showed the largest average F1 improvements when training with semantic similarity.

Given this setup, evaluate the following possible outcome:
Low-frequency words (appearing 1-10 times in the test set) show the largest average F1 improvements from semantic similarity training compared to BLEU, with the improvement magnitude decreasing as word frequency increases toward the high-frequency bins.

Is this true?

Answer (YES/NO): NO